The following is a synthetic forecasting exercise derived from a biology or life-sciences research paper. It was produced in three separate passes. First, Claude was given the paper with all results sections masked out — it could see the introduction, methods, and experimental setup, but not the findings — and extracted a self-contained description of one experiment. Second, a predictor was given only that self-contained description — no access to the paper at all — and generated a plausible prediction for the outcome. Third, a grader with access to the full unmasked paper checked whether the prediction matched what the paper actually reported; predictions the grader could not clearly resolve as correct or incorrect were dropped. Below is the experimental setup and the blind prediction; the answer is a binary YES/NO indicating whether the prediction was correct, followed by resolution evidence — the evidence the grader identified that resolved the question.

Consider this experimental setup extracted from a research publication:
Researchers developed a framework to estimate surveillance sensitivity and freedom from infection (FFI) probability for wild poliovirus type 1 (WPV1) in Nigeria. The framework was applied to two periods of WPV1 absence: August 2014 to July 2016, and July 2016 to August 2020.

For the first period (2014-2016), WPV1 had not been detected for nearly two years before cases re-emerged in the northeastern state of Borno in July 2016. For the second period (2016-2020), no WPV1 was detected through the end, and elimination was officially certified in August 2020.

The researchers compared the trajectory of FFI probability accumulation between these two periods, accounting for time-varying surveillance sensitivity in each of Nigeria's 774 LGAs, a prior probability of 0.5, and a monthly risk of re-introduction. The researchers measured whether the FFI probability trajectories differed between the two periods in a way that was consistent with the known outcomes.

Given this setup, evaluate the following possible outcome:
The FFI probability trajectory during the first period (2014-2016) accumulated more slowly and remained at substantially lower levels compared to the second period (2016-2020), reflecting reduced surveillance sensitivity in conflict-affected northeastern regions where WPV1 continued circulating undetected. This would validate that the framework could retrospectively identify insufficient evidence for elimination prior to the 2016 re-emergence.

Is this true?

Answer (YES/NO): NO